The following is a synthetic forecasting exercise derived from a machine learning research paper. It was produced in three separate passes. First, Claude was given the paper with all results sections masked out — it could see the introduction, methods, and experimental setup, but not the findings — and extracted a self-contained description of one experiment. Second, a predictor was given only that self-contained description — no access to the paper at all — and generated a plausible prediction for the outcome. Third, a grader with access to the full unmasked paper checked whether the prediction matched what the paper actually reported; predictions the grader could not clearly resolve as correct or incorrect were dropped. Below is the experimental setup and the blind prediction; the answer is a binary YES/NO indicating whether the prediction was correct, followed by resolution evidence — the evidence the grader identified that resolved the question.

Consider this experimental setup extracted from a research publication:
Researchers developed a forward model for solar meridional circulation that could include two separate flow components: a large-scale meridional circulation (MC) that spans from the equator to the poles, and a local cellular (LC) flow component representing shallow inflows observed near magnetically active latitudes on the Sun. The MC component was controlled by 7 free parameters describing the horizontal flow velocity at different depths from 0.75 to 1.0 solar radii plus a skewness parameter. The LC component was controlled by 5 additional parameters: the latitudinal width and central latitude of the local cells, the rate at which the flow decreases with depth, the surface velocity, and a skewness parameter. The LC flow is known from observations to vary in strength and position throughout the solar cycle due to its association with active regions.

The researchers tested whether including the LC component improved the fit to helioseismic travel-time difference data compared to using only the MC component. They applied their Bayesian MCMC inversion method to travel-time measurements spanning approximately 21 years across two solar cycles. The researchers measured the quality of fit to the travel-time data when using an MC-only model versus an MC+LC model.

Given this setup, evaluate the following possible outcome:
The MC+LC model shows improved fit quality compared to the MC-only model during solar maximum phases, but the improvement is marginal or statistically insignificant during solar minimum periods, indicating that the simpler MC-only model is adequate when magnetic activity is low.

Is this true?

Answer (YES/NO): NO